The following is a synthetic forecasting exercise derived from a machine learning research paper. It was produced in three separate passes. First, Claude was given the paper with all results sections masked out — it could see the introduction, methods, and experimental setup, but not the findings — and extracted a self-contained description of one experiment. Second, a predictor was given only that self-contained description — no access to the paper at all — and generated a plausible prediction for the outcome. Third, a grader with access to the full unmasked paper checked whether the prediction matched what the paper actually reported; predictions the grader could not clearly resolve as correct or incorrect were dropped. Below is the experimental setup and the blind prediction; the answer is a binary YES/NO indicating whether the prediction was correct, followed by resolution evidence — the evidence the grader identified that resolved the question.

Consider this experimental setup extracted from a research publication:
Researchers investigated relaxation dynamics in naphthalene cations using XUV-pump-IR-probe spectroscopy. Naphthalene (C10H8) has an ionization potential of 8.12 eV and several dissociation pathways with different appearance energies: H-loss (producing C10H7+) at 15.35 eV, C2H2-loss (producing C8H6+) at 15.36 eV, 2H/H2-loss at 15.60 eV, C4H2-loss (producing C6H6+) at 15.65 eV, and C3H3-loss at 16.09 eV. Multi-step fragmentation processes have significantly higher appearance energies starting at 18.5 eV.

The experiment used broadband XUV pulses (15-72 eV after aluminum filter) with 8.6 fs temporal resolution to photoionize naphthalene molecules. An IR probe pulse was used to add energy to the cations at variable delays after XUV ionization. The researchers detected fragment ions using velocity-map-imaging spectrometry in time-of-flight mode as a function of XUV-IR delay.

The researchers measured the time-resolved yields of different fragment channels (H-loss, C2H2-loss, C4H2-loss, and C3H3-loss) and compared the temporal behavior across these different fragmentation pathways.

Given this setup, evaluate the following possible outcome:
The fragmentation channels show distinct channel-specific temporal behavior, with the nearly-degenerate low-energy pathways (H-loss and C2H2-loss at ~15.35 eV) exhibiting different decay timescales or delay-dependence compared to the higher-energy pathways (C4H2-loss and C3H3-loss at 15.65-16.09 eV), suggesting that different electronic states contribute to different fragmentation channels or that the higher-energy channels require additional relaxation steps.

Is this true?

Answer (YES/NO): NO